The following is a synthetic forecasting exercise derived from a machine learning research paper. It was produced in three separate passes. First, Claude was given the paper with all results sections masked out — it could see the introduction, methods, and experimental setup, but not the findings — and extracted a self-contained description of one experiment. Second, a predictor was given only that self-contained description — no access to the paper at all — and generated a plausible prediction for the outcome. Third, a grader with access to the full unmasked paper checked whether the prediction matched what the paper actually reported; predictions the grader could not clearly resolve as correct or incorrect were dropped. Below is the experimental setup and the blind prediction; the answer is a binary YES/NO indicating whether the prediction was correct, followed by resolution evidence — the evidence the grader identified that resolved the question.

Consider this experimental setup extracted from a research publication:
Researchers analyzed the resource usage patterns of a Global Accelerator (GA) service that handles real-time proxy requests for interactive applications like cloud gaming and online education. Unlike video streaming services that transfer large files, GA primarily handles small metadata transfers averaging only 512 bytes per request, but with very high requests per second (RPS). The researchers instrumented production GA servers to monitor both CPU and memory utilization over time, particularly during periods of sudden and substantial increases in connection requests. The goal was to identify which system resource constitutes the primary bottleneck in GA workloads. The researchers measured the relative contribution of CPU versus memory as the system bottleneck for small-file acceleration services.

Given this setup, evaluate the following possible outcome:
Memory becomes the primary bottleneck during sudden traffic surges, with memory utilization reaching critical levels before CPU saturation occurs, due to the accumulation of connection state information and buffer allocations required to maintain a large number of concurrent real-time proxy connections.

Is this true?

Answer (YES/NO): NO